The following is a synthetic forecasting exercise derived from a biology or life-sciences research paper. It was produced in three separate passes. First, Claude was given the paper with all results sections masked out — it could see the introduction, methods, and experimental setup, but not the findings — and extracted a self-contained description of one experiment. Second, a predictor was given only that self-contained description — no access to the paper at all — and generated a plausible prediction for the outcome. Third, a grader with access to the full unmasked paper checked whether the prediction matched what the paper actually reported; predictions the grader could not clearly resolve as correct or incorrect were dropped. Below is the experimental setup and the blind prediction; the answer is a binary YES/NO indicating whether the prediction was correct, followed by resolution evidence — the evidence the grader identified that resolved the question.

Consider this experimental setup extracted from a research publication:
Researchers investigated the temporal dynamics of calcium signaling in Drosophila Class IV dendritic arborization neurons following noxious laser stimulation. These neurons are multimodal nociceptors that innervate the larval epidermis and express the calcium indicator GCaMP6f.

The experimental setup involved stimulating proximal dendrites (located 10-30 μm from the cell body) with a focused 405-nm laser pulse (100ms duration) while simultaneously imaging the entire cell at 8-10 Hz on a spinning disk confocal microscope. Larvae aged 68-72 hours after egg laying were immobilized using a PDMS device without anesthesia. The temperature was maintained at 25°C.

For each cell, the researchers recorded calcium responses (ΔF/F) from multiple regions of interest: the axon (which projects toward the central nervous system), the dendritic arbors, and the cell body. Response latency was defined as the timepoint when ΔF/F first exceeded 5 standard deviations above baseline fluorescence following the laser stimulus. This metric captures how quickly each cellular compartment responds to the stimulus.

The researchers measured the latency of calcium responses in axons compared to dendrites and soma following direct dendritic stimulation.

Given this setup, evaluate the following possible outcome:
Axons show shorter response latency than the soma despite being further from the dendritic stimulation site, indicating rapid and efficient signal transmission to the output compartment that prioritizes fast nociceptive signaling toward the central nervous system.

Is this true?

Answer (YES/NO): YES